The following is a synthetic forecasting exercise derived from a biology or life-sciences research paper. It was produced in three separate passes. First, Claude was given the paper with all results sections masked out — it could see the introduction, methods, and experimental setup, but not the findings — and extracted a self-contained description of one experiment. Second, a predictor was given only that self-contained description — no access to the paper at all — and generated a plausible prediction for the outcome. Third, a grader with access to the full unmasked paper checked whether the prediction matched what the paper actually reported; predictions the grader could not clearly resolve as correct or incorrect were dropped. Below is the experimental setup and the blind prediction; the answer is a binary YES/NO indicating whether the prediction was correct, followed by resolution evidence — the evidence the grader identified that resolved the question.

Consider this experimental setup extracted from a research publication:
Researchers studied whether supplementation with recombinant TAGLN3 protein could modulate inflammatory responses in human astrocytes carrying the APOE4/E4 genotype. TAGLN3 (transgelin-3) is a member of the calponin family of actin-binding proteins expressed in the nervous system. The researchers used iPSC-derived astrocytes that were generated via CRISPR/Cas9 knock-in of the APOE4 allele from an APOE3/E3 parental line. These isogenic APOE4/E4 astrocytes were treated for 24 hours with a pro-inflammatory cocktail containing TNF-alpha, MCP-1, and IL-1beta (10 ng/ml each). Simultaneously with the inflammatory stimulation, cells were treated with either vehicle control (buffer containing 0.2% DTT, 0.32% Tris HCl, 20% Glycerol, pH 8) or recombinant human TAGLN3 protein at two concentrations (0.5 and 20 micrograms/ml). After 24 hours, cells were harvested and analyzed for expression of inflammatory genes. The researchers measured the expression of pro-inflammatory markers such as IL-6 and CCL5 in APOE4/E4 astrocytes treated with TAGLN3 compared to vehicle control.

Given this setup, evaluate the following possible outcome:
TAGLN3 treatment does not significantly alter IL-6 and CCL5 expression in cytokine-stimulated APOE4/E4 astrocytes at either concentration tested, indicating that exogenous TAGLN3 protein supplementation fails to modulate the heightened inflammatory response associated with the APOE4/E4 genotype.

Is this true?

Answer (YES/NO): NO